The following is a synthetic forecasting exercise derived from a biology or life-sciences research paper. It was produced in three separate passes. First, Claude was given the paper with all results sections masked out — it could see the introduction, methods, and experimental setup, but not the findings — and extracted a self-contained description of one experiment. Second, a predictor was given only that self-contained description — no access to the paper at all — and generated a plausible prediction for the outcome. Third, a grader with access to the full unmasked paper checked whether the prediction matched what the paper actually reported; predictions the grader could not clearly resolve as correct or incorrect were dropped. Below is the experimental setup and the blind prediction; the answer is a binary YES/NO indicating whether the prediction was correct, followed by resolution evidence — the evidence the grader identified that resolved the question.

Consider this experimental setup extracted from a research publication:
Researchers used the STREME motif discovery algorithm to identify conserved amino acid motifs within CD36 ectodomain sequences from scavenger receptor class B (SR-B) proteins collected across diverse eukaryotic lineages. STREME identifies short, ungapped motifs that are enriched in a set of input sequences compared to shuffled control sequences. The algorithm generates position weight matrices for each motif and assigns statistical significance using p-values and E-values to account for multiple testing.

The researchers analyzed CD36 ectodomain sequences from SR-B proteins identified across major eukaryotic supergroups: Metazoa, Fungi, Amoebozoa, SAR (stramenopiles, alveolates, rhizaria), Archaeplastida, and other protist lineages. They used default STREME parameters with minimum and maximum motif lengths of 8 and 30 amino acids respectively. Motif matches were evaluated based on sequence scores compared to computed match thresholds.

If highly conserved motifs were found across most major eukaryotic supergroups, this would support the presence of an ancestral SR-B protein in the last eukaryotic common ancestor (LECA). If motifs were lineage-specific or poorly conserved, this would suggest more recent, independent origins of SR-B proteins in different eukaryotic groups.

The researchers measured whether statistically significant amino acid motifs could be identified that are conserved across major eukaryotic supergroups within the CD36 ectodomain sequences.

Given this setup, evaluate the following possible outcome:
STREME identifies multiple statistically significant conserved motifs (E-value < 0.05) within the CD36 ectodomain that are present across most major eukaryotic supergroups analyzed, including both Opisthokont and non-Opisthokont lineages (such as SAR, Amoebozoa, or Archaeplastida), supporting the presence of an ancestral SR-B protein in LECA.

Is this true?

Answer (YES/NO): YES